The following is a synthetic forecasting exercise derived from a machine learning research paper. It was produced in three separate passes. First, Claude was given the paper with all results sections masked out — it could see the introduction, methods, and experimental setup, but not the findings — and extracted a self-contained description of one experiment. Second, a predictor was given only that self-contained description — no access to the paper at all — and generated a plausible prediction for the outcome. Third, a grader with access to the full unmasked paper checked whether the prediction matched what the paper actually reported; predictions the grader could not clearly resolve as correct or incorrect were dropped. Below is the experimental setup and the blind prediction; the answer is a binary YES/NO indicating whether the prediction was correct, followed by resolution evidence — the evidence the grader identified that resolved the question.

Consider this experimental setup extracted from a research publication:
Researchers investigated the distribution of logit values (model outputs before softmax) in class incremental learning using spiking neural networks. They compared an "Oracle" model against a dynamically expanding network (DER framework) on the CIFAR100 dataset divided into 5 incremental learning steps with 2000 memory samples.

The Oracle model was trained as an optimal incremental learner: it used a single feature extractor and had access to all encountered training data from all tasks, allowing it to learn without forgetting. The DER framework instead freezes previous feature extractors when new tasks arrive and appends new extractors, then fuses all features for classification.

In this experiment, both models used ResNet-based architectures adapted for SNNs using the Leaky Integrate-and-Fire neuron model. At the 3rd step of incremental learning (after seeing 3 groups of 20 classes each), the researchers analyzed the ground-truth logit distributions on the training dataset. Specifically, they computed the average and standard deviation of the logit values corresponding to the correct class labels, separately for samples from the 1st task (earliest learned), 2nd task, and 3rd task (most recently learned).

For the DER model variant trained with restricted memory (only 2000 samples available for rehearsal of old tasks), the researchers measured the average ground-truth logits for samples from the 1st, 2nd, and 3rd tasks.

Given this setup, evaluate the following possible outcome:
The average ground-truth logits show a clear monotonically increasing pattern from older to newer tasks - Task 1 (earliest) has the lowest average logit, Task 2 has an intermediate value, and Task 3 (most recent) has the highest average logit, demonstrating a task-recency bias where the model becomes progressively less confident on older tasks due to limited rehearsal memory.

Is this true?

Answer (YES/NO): NO